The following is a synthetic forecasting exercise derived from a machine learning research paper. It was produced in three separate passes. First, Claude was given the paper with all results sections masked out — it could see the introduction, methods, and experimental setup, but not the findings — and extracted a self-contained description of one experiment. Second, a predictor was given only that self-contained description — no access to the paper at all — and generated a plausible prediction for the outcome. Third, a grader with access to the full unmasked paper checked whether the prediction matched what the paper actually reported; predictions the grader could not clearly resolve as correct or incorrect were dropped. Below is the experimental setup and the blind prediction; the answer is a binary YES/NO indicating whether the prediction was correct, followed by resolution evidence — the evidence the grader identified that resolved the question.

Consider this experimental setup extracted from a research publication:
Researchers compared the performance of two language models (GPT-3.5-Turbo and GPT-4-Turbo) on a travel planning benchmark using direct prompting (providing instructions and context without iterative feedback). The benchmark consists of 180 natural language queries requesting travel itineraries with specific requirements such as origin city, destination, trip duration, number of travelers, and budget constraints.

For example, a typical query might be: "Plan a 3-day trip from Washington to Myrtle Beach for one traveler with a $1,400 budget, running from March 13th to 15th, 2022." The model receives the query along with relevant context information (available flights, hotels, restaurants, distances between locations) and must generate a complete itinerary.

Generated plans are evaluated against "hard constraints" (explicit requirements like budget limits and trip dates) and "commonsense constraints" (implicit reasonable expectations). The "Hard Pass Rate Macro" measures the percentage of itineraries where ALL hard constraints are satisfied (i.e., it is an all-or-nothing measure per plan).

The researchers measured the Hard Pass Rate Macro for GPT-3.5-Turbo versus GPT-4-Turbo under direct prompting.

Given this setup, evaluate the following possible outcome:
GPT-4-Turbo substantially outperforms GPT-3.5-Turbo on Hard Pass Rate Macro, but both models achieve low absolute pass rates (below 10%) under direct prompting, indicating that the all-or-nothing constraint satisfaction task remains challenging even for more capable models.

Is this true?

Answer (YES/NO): NO